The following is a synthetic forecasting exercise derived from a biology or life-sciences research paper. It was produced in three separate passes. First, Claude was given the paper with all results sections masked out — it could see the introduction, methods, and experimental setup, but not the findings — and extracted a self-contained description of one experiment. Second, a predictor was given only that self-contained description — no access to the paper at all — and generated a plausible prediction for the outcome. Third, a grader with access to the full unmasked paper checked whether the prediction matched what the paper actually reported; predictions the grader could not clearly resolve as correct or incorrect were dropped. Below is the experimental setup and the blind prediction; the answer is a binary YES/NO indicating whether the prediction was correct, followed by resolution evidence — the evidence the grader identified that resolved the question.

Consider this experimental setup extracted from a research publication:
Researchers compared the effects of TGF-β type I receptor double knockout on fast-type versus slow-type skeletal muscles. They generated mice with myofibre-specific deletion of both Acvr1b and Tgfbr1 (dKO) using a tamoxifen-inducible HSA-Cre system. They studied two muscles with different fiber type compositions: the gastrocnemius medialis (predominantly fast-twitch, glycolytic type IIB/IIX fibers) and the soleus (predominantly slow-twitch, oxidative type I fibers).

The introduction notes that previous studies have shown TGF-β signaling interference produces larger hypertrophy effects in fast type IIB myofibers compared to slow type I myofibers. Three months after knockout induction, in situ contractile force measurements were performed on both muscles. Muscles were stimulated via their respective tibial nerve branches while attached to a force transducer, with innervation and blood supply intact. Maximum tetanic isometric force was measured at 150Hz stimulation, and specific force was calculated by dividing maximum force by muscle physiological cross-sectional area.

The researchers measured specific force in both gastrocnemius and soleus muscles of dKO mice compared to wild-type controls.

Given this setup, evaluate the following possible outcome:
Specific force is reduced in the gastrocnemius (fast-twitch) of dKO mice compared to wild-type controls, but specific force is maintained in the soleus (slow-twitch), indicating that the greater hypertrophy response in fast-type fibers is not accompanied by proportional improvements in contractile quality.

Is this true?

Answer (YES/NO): YES